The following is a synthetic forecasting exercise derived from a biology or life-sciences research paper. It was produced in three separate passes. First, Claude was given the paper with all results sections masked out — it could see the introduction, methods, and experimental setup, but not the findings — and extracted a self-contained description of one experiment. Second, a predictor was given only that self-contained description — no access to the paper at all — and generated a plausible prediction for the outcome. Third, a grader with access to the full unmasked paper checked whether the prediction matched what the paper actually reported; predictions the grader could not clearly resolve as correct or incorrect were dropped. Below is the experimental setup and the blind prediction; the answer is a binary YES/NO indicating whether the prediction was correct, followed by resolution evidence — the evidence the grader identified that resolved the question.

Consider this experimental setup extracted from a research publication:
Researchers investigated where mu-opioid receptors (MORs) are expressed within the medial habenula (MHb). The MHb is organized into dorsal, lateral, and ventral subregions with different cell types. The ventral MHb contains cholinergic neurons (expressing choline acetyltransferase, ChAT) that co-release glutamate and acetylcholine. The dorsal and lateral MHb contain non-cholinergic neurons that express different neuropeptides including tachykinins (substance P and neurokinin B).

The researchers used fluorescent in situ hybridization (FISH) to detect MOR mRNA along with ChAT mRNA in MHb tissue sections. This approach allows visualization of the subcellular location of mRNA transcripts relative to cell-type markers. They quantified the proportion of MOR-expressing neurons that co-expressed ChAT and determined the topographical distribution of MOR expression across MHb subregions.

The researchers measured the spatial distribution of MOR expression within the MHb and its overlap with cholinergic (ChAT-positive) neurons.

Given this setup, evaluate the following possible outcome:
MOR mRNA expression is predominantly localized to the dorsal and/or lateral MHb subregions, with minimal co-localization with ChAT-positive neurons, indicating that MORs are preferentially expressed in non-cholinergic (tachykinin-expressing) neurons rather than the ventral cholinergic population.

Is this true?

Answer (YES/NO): NO